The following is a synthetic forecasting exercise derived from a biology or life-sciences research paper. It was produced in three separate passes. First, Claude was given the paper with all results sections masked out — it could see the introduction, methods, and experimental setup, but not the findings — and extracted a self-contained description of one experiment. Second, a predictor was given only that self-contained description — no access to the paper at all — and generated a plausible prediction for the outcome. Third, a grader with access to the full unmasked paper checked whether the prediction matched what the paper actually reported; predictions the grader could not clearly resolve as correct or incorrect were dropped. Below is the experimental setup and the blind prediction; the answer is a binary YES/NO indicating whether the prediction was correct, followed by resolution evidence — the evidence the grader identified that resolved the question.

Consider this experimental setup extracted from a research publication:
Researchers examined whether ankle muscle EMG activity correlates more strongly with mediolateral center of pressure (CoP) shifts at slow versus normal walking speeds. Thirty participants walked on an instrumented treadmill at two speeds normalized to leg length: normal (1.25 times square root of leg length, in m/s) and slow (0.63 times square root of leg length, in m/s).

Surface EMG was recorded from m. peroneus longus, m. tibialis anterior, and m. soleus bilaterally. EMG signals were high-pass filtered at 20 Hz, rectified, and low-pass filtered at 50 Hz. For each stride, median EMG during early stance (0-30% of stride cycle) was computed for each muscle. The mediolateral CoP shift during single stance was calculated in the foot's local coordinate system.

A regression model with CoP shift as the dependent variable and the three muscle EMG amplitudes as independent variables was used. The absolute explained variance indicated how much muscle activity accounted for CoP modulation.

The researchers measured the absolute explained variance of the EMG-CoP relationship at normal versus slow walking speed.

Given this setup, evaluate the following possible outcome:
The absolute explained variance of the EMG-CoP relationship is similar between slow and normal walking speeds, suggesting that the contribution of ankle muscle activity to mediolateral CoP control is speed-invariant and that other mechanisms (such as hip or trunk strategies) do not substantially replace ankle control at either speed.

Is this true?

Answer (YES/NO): NO